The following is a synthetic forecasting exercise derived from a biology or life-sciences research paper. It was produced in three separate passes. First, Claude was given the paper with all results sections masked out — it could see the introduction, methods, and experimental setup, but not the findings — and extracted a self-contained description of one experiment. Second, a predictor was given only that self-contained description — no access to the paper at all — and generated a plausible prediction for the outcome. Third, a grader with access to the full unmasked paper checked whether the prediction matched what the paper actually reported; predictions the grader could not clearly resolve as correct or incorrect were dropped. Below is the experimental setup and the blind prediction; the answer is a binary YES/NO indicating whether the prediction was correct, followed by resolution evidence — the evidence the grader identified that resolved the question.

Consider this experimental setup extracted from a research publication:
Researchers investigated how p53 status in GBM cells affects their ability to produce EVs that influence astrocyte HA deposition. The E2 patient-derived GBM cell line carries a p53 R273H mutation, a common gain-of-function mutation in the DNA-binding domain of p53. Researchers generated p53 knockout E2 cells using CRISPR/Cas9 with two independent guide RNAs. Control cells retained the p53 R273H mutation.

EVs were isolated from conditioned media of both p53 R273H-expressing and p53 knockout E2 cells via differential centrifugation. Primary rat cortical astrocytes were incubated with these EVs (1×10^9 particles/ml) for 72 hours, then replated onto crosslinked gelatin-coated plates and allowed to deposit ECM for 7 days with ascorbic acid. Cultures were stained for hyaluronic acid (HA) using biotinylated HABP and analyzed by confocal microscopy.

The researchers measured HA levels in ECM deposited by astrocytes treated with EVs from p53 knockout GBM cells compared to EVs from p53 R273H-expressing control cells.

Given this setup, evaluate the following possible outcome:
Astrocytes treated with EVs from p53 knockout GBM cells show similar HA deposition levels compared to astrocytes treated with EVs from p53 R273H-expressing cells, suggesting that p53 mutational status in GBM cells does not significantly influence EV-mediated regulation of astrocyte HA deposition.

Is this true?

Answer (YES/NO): NO